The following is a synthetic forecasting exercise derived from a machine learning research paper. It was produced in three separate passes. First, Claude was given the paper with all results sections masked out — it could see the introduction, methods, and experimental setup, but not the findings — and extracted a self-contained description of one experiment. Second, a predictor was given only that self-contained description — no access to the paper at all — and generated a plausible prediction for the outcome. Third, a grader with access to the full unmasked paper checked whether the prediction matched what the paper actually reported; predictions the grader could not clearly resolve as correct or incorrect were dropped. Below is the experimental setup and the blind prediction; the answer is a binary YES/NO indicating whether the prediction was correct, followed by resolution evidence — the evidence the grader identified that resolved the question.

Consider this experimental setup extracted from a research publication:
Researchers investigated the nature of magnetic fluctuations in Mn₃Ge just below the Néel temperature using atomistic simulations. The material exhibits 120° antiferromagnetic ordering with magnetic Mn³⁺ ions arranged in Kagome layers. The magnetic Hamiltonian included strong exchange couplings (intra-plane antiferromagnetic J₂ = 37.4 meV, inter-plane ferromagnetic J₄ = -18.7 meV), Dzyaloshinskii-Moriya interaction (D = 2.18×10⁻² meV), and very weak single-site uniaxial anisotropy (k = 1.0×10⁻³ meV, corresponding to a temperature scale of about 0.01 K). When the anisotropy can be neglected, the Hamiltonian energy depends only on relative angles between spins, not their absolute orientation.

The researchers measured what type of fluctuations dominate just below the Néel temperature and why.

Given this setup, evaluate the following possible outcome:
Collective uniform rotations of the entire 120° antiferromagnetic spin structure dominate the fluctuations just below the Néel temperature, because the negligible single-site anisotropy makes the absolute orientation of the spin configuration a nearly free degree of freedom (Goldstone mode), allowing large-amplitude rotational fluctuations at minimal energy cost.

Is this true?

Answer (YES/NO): YES